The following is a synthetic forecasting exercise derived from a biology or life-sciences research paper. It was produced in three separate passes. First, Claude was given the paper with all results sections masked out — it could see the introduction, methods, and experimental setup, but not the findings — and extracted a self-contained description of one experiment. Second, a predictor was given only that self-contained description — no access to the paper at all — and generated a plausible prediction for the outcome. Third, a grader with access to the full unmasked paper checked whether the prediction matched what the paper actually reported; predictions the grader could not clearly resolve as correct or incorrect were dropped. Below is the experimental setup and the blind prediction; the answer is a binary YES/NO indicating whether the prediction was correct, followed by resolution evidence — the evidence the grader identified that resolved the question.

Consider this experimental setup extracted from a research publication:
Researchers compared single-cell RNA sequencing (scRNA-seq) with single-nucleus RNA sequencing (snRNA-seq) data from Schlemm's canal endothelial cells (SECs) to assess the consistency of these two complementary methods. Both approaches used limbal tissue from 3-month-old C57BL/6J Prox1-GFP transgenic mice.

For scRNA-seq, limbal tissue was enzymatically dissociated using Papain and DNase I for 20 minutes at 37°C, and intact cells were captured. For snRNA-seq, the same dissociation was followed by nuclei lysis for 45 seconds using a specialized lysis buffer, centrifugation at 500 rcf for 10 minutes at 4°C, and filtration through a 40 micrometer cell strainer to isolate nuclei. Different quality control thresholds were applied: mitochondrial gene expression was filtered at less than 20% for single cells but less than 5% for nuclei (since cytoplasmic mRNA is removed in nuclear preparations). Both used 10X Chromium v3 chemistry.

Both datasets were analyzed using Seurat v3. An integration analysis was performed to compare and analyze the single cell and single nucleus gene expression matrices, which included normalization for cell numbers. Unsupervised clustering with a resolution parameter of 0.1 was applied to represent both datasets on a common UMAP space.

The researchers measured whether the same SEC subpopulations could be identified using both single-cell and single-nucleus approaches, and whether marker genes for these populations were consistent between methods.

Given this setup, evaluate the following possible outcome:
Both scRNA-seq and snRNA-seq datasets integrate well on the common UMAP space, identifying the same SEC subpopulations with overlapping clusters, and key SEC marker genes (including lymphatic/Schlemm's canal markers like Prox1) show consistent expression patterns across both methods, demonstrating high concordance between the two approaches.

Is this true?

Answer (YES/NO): YES